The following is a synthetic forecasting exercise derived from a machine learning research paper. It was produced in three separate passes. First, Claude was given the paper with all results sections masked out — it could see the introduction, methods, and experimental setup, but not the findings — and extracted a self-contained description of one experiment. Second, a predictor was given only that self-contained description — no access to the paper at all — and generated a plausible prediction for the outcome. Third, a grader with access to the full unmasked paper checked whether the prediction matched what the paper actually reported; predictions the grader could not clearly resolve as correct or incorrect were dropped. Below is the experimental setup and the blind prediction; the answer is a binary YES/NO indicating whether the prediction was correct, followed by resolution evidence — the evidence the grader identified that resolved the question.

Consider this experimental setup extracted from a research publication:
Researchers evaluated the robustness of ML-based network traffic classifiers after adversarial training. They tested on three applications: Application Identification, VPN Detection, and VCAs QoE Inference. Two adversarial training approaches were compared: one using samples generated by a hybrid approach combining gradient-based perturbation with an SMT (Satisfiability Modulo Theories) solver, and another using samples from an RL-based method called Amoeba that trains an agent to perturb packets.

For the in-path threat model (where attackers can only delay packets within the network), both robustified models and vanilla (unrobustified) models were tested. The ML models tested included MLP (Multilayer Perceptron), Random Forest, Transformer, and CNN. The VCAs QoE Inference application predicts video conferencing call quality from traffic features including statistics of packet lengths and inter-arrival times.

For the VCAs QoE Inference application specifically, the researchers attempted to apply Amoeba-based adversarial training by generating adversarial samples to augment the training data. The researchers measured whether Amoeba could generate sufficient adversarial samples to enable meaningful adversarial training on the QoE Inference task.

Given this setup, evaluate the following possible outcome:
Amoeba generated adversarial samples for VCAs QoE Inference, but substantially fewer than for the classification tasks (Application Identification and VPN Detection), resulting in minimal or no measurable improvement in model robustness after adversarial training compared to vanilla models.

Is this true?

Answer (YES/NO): NO